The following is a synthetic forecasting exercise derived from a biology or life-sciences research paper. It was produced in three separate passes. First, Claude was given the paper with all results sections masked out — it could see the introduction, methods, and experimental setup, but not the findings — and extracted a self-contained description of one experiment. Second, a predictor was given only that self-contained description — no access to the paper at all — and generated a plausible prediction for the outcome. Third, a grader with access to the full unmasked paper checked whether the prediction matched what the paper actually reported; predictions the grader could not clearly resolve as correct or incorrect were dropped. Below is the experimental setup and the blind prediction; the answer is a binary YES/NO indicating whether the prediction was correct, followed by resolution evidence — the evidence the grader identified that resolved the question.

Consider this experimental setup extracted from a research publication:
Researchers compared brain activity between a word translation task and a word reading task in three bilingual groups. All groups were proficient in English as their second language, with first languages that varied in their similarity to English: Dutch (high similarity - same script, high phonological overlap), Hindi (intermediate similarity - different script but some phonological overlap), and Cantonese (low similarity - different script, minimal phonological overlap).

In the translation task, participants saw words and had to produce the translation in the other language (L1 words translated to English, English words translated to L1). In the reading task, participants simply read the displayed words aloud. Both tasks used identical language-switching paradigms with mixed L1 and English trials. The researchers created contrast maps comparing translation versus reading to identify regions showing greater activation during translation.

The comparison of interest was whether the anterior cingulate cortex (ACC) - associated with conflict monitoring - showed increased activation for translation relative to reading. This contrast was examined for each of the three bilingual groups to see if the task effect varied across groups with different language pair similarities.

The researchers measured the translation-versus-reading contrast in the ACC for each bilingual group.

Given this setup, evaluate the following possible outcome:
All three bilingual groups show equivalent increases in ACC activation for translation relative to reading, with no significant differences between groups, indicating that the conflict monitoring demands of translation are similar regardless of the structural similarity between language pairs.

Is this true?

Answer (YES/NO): NO